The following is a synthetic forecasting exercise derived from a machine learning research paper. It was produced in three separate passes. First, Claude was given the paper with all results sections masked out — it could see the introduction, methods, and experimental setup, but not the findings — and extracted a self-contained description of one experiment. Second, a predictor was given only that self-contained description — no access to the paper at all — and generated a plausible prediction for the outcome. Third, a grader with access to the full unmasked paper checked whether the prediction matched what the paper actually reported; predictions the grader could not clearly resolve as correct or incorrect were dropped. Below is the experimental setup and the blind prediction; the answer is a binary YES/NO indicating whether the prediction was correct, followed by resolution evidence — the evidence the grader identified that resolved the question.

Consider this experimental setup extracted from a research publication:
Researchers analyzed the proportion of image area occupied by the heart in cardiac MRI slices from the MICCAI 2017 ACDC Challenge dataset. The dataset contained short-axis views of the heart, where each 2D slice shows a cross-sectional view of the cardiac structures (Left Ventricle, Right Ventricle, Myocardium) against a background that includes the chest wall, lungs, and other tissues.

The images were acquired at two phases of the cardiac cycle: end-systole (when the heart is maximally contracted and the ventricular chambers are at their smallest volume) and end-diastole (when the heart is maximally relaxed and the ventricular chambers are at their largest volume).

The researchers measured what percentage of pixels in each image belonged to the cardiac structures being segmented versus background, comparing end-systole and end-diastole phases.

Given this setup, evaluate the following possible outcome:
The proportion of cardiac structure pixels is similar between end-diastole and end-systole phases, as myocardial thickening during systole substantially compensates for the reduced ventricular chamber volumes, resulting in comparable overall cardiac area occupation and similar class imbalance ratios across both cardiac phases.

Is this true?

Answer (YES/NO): NO